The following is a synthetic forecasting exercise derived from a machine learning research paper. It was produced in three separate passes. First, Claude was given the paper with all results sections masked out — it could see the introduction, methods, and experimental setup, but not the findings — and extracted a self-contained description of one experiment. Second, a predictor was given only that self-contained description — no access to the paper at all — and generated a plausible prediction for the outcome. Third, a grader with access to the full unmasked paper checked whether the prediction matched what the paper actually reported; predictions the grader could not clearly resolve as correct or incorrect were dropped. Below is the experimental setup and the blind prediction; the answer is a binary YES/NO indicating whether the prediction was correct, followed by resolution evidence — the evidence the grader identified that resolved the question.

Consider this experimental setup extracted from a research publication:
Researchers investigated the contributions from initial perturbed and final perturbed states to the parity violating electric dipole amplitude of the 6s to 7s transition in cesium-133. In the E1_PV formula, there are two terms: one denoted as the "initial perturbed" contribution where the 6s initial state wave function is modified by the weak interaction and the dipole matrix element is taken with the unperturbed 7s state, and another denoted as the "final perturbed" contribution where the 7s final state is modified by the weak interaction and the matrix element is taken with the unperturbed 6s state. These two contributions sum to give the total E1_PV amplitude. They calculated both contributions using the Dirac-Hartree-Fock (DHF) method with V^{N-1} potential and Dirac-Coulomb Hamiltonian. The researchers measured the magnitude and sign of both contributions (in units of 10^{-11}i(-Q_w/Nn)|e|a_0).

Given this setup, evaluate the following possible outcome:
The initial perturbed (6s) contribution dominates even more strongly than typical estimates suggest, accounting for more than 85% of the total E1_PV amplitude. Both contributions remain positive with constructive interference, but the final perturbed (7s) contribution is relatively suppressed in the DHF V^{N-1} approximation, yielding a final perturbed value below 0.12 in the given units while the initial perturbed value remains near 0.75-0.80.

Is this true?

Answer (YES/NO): NO